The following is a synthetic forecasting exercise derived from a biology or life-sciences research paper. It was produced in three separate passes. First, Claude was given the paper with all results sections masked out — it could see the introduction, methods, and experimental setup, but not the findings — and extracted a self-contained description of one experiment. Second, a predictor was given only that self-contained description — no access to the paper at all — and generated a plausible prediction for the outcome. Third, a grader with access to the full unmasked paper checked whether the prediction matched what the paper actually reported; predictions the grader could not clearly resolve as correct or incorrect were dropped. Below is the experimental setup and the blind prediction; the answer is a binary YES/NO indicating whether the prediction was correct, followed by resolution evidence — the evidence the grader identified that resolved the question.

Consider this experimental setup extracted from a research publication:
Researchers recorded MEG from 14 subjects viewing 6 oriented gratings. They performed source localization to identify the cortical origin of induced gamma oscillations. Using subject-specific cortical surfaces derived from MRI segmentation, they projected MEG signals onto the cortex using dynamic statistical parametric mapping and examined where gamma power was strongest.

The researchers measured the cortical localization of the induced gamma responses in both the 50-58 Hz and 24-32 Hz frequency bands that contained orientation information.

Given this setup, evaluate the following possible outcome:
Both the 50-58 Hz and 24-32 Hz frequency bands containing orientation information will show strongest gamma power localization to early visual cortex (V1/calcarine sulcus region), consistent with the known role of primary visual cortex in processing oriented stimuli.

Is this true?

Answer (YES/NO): YES